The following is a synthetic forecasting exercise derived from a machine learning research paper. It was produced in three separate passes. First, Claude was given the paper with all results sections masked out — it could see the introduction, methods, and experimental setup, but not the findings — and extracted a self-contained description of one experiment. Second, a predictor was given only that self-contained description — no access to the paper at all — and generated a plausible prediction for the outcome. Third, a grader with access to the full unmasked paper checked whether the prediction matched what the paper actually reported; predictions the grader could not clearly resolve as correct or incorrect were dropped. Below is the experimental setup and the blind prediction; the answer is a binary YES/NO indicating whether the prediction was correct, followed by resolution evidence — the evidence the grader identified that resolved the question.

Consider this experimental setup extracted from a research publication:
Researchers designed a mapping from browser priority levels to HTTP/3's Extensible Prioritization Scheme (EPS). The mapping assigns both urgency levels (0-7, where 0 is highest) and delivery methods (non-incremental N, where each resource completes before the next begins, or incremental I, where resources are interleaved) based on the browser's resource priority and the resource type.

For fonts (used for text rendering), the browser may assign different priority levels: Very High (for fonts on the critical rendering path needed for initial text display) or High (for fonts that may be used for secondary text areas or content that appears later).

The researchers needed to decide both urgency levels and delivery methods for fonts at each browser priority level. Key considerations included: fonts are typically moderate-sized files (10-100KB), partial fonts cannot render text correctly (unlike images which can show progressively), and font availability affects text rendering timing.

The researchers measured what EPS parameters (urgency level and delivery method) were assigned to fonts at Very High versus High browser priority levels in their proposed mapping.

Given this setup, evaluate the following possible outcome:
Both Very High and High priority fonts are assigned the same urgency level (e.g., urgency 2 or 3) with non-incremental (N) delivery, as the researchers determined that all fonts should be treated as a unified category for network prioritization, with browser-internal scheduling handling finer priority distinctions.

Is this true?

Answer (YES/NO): NO